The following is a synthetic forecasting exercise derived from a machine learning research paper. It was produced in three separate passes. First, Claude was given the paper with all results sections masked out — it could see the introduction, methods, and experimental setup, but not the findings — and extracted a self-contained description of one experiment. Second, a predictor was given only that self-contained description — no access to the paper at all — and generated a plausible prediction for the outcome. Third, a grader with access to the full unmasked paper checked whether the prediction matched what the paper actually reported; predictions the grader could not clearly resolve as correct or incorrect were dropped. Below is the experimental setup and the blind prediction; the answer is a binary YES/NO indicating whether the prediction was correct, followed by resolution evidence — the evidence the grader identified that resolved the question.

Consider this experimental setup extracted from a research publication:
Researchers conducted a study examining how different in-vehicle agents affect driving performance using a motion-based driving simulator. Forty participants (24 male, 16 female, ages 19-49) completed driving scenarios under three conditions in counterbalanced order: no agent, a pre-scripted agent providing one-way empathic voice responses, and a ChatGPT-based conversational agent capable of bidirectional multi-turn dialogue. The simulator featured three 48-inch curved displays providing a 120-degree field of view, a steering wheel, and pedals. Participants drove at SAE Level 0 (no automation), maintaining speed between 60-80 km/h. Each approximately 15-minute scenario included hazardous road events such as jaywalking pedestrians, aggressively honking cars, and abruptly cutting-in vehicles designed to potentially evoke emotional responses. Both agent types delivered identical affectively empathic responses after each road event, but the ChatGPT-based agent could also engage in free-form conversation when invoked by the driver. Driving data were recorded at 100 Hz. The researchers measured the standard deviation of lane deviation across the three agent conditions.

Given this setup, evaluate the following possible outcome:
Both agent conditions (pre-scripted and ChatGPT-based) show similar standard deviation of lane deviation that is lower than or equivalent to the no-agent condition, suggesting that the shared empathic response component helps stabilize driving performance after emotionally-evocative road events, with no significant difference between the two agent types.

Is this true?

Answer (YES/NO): NO